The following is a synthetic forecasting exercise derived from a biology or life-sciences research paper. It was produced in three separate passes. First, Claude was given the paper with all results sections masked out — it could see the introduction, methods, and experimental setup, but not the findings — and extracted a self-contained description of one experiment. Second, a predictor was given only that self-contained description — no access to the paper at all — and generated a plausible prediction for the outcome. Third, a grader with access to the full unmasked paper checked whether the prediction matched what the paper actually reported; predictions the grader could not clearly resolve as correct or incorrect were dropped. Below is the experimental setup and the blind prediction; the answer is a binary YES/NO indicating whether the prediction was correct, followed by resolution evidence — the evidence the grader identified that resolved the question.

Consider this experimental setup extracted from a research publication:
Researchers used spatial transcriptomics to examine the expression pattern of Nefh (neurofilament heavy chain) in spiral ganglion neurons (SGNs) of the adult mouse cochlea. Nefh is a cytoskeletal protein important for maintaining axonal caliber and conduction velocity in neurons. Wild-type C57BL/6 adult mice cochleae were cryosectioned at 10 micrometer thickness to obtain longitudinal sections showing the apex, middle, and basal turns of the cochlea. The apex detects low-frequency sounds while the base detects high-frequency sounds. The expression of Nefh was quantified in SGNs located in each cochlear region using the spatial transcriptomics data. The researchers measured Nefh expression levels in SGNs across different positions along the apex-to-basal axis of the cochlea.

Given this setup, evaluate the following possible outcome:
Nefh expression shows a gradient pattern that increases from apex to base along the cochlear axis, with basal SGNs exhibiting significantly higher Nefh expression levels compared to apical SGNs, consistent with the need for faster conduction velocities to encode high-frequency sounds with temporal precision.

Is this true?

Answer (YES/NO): NO